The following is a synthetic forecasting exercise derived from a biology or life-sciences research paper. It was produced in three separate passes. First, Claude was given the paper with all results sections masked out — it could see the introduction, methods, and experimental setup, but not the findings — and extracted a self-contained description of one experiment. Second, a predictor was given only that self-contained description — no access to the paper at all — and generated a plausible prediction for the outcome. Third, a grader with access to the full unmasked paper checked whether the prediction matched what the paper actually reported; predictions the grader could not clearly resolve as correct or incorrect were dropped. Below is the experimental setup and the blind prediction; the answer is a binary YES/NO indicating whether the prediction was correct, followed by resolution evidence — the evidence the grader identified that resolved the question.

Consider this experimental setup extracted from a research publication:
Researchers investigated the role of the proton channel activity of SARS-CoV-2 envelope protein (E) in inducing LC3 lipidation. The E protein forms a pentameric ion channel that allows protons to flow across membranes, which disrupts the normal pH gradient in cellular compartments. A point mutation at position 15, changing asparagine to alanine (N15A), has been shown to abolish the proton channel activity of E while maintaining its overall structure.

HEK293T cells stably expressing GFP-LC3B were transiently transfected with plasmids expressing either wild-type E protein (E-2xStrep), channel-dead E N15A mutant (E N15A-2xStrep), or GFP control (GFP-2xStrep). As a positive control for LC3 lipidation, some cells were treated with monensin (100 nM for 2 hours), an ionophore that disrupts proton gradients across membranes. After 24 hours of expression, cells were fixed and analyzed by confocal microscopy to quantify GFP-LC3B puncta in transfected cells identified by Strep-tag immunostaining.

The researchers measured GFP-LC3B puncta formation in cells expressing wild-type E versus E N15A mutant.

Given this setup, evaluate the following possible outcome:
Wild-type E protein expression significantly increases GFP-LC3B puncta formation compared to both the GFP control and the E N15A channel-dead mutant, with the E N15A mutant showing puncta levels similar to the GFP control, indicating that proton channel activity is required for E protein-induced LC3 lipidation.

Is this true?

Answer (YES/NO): YES